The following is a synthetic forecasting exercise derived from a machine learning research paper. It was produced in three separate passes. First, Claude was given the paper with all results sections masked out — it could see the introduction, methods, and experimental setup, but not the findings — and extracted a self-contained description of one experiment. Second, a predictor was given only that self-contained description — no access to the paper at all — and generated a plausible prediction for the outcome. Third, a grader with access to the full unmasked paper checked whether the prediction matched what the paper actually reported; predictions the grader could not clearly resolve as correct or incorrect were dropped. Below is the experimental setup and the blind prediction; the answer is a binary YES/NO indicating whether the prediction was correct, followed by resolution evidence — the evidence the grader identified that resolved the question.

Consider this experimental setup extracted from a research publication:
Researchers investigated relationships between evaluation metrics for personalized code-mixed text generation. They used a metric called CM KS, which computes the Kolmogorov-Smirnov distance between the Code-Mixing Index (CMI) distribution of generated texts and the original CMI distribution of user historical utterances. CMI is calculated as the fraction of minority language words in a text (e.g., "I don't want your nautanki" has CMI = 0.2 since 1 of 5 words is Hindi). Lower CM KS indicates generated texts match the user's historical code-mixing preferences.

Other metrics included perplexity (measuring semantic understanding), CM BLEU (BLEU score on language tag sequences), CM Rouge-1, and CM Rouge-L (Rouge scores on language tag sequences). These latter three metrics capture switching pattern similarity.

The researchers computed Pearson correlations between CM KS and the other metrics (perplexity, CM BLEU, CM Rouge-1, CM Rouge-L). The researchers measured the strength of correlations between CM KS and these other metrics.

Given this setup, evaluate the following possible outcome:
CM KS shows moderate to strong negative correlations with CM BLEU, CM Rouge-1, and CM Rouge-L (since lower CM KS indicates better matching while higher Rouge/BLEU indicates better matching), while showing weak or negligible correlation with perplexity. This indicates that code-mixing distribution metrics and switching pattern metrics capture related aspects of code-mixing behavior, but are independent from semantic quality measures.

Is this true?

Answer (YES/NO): NO